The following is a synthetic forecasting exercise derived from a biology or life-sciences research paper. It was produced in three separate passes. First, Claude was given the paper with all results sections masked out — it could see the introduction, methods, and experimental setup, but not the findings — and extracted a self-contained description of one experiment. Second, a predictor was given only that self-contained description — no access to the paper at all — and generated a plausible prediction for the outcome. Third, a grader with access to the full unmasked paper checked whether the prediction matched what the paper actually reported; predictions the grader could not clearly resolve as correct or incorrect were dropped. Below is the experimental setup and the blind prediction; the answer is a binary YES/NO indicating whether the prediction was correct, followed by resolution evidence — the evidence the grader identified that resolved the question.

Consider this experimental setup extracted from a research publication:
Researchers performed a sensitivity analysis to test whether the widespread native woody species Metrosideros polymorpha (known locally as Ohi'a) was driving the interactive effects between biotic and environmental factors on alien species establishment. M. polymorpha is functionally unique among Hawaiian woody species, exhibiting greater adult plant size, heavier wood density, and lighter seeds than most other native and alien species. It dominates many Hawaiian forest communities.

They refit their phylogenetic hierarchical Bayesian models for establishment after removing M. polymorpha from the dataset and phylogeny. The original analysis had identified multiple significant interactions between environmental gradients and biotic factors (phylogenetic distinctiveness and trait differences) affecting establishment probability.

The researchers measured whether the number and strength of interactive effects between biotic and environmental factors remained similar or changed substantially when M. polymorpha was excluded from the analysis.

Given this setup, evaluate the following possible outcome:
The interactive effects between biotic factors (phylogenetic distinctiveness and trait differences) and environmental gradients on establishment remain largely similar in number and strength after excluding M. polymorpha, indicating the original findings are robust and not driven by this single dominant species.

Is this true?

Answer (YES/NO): NO